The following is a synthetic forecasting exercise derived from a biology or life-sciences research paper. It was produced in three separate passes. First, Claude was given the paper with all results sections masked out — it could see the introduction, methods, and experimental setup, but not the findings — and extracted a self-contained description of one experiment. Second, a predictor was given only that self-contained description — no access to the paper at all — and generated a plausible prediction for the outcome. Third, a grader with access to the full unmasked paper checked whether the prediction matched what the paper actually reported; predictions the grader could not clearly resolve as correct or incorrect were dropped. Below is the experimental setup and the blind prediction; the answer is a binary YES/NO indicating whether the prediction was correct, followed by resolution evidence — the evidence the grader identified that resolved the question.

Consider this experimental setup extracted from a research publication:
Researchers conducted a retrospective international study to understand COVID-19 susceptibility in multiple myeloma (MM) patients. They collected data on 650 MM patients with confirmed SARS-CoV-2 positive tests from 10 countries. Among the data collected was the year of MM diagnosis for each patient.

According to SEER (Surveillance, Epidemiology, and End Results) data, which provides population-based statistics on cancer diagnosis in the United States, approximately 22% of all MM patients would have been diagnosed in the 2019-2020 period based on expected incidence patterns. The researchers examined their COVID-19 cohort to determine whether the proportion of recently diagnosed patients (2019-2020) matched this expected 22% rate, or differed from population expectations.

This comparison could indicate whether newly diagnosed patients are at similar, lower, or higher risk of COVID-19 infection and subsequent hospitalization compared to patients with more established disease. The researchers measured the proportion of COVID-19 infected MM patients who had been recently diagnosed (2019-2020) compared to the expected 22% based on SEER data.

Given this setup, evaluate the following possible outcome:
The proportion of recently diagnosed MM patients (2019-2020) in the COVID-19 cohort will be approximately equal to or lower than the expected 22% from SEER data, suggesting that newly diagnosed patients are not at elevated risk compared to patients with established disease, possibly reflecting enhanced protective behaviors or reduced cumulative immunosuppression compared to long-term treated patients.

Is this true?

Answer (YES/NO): NO